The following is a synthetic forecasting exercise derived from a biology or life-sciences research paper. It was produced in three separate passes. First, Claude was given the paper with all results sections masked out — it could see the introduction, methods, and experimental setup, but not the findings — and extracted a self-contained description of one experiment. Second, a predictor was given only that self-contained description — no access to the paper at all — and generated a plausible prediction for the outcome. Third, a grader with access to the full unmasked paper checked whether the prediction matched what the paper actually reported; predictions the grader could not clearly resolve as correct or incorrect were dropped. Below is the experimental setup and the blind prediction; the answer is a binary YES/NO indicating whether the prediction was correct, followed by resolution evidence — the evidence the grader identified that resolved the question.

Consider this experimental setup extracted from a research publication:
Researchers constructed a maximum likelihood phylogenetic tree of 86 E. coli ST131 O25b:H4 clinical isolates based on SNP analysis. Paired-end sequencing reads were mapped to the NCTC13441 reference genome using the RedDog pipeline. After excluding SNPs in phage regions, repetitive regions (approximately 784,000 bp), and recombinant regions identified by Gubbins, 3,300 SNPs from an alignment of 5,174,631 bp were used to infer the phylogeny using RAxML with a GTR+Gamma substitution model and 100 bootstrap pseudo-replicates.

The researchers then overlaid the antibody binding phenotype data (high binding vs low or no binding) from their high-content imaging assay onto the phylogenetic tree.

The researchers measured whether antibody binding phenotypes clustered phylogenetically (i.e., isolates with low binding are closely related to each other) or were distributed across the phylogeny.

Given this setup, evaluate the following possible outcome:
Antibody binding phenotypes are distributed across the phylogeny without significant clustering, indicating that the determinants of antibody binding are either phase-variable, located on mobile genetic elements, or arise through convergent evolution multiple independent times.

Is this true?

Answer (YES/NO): YES